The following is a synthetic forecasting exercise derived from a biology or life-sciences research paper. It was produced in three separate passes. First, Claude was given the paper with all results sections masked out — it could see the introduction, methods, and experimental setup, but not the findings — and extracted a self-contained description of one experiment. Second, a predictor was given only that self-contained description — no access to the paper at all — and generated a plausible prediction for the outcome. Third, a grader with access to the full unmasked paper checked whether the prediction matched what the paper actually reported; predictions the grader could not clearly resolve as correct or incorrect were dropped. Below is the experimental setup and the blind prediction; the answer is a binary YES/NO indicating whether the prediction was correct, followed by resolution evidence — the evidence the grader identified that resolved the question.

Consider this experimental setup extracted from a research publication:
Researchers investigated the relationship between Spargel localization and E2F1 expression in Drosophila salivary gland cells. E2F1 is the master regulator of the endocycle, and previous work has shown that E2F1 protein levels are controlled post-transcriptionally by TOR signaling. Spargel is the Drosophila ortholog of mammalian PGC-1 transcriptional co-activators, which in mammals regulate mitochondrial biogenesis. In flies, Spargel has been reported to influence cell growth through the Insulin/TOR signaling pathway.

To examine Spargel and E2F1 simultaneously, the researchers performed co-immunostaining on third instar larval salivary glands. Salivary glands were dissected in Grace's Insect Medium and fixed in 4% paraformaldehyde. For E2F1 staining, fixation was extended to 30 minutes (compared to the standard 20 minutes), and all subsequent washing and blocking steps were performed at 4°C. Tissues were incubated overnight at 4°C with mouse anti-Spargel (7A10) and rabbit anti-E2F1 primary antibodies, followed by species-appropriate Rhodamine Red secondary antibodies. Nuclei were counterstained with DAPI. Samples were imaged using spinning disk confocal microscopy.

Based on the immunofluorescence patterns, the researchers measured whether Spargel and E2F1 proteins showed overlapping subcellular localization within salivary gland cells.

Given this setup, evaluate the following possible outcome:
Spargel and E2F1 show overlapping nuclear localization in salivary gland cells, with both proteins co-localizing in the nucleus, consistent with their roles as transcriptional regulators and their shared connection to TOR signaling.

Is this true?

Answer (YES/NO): NO